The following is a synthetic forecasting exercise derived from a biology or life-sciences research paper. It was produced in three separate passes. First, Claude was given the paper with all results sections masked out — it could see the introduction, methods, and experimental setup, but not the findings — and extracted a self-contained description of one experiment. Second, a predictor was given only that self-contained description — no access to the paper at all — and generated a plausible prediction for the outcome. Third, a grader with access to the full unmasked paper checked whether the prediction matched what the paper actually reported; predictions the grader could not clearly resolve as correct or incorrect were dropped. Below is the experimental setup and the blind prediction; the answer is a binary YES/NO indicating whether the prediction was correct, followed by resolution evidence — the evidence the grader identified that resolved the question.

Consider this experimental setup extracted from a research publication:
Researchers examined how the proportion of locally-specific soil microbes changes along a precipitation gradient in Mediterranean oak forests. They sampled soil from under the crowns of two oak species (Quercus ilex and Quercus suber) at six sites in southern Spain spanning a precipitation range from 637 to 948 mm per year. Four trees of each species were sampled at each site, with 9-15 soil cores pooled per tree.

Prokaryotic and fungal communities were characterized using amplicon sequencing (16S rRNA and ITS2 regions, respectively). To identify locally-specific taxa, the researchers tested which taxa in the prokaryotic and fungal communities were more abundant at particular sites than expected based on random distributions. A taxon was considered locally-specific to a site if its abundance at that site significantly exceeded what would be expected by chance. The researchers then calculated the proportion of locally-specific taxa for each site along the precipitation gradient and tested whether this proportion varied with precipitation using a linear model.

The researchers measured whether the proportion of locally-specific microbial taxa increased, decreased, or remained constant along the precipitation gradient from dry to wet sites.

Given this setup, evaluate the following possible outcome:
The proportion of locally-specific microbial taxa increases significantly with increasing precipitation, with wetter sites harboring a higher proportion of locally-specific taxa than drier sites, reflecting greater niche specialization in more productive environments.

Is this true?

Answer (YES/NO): NO